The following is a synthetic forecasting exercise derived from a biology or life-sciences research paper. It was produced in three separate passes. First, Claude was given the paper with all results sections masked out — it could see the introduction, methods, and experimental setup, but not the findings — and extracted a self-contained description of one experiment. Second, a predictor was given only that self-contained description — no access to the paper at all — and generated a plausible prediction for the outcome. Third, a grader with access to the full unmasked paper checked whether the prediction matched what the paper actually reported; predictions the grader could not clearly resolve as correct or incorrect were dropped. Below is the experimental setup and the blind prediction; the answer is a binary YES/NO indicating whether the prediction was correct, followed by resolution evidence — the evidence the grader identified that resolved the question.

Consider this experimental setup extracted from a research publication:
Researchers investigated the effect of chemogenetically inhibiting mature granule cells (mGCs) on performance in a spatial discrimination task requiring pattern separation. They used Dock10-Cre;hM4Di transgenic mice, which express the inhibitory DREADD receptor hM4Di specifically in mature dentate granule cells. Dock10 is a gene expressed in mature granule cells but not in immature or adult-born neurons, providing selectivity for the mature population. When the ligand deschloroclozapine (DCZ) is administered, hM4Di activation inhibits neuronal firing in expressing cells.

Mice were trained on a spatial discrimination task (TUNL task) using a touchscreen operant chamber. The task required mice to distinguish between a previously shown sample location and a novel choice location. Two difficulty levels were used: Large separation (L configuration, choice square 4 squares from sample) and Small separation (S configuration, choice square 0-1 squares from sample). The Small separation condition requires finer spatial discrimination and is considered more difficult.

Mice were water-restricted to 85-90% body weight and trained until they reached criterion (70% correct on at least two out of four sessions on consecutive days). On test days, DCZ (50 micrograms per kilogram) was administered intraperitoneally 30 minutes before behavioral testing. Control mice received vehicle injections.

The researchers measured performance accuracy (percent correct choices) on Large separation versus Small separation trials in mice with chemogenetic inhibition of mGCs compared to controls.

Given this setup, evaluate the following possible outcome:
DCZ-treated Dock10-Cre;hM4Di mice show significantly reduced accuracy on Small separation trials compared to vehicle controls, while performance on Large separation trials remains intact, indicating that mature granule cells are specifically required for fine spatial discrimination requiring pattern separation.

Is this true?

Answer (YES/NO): YES